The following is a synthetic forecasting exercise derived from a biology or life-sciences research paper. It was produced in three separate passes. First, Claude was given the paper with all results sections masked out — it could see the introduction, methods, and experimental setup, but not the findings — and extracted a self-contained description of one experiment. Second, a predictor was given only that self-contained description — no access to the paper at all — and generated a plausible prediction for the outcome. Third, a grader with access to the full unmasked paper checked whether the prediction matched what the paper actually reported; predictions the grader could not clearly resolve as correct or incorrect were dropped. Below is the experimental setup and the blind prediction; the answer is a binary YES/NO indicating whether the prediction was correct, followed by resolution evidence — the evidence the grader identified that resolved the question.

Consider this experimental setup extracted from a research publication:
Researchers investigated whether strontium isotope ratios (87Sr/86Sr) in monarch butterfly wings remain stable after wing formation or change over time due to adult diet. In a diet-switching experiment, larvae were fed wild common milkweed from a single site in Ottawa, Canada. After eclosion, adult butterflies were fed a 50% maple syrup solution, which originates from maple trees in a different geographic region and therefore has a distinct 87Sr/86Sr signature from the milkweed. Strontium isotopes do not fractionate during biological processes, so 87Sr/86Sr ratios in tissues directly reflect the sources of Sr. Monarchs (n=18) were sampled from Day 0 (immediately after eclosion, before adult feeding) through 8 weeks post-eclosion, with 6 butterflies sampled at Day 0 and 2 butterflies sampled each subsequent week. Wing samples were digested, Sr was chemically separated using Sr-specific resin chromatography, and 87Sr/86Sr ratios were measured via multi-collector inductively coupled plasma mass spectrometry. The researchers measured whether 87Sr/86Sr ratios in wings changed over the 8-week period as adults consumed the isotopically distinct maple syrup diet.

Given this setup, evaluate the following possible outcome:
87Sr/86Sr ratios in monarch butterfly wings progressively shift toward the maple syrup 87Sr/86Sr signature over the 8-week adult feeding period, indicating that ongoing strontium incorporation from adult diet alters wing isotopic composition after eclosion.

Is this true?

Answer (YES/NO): NO